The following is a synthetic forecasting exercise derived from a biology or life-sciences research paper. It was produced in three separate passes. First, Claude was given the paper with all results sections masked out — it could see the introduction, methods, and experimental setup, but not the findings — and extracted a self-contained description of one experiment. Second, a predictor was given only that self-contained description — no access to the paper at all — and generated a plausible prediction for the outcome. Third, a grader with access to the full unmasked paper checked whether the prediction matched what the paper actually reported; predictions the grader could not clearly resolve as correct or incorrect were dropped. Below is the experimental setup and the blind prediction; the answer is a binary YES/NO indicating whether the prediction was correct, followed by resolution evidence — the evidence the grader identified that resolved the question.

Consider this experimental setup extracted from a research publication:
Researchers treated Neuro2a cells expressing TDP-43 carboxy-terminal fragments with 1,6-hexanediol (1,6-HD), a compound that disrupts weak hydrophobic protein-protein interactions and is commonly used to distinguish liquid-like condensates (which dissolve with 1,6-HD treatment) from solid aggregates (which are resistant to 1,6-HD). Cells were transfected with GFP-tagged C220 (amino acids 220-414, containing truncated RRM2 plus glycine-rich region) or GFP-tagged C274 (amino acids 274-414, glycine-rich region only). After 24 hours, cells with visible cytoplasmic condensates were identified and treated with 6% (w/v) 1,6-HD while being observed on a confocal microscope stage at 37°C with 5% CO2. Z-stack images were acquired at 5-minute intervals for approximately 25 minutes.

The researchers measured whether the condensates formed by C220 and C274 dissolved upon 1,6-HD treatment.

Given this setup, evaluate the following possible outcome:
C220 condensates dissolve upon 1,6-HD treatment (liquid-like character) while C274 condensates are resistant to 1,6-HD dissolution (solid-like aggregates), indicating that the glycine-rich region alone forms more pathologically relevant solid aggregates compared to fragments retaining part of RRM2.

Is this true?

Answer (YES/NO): NO